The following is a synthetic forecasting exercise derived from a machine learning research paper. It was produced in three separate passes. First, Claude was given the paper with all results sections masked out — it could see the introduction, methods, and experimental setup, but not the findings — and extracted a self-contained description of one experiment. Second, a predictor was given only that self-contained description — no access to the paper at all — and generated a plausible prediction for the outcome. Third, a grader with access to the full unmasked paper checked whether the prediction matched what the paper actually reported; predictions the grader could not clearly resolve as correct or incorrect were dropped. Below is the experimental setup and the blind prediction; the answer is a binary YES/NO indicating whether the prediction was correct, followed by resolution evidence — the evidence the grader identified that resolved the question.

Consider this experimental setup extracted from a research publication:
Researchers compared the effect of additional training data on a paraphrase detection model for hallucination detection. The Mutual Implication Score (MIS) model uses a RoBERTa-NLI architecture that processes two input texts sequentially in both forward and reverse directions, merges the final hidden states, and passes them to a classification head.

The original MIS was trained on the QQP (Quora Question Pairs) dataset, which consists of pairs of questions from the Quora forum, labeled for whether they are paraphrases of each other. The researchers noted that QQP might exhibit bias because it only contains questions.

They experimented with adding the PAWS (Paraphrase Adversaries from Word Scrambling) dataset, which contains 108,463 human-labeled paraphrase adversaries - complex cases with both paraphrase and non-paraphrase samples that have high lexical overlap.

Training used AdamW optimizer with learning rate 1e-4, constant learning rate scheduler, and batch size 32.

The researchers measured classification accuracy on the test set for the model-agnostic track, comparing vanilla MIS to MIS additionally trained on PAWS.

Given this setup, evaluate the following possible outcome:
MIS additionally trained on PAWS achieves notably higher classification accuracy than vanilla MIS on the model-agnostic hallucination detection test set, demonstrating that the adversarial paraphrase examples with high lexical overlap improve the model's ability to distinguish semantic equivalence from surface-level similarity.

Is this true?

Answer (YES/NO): NO